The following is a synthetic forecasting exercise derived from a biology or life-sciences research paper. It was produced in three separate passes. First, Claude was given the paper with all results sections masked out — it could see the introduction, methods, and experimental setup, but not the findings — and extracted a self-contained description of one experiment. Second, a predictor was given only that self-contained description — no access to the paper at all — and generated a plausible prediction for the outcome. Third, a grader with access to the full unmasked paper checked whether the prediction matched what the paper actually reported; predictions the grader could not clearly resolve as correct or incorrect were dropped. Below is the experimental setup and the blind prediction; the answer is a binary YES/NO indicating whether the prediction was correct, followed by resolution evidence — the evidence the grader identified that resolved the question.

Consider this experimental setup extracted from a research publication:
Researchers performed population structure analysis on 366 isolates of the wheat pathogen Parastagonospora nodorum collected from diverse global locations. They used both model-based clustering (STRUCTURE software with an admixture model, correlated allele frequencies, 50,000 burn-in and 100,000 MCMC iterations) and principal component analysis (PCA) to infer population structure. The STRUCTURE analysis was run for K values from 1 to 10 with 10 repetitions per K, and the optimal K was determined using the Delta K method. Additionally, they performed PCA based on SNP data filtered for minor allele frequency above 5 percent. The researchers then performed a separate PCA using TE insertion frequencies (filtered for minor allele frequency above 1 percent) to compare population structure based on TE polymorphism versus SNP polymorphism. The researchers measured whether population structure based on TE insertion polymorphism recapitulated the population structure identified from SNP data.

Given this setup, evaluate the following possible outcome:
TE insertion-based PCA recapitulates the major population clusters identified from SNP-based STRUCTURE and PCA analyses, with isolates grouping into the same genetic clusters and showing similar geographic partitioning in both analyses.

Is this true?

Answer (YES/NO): NO